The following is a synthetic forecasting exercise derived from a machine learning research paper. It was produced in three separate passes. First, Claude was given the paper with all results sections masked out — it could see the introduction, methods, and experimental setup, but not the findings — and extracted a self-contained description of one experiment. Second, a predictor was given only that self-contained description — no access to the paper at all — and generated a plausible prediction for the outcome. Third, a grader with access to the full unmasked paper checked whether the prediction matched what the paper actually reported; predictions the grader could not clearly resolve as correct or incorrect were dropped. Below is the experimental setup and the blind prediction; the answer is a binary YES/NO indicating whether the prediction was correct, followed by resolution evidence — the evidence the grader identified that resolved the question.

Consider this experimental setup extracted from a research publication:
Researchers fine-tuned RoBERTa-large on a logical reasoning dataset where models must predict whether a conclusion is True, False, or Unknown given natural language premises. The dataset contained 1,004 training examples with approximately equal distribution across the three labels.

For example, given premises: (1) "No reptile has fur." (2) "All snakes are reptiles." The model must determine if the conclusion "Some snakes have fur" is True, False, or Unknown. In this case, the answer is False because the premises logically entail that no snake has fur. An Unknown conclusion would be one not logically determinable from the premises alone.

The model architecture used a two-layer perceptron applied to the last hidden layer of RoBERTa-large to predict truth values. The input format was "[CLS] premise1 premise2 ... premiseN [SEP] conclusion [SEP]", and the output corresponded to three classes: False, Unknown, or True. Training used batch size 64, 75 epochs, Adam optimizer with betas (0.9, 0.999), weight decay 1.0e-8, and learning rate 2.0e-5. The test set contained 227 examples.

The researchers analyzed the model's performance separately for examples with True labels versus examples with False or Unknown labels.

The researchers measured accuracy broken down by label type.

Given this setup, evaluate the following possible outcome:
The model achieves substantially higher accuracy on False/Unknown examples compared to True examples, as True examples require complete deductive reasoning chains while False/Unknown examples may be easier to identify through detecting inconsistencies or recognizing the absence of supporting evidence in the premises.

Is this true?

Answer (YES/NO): NO